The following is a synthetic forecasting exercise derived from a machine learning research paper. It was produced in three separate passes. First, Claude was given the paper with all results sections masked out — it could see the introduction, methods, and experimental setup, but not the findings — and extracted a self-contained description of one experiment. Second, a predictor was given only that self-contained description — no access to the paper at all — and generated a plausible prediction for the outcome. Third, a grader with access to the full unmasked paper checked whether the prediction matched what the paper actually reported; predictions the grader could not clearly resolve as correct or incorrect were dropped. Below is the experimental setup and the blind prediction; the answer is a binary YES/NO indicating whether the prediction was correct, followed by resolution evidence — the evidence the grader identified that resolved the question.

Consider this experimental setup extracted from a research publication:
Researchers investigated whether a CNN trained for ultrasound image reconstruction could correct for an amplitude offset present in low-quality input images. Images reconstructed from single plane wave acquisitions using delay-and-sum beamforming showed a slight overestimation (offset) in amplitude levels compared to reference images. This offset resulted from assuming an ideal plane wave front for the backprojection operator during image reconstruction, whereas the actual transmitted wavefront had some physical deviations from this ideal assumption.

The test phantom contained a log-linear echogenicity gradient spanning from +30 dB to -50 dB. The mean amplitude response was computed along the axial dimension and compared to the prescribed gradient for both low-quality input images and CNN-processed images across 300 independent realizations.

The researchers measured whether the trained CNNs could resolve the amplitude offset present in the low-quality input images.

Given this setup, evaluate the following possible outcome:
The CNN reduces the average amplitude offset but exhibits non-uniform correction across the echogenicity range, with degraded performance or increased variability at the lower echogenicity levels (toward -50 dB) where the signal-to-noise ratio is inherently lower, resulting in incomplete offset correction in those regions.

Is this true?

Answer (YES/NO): NO